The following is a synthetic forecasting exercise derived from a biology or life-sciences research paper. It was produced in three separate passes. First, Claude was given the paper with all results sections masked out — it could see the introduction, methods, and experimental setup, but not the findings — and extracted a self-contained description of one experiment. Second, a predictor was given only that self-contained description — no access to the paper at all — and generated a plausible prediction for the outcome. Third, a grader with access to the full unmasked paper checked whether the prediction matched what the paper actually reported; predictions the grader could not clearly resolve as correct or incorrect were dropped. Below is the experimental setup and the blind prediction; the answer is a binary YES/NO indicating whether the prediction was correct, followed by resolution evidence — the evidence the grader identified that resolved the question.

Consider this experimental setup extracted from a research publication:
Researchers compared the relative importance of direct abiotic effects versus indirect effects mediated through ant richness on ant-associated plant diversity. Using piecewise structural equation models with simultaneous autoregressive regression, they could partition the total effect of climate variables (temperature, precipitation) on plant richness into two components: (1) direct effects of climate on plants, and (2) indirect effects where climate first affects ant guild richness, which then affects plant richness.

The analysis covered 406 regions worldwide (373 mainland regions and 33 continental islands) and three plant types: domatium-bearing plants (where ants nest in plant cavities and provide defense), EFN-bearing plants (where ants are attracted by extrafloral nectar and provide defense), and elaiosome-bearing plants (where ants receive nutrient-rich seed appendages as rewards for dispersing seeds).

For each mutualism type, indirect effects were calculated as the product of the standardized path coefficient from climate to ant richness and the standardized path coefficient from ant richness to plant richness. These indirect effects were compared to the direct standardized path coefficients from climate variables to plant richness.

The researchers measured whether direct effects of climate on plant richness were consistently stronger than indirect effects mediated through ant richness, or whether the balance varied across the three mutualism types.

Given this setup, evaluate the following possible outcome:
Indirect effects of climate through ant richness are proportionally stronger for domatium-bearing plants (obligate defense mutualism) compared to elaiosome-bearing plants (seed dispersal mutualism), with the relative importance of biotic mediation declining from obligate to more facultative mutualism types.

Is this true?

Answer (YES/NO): NO